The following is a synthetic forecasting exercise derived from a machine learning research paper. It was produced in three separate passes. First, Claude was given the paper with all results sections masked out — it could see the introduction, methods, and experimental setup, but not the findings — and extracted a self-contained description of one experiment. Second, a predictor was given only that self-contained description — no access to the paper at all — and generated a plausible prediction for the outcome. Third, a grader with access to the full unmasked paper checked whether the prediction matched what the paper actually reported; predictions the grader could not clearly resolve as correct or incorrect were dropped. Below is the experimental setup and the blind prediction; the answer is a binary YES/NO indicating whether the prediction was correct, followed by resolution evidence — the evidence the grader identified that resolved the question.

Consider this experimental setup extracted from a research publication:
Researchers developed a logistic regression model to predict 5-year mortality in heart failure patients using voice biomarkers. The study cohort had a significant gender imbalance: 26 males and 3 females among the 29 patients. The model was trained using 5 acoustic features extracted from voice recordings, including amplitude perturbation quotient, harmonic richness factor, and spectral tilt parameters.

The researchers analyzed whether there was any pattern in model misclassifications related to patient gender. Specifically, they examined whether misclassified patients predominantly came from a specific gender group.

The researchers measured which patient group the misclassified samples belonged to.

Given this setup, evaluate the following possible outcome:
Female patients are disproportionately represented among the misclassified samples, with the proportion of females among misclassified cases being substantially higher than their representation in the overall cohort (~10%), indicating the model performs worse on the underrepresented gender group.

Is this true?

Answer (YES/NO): YES